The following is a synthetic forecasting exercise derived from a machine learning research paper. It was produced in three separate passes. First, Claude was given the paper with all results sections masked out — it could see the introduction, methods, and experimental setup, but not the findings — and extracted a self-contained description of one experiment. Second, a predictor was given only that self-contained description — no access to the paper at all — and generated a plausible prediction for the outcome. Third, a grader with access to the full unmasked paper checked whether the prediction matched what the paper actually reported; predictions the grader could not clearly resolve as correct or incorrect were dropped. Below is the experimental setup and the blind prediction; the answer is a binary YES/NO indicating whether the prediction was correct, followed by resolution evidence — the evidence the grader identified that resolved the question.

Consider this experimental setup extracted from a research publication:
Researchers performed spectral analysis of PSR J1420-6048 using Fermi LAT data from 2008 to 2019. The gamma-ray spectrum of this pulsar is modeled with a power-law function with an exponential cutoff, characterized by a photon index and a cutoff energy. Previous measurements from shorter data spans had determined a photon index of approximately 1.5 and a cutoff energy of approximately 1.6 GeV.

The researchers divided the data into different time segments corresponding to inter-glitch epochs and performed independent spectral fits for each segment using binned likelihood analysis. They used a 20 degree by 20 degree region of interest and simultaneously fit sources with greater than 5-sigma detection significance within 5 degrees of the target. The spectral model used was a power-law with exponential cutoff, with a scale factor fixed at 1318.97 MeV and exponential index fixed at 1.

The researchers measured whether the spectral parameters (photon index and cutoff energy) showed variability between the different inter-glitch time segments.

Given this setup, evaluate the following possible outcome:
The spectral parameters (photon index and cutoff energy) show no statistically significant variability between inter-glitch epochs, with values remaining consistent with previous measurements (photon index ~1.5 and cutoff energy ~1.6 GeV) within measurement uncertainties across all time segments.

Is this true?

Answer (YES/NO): NO